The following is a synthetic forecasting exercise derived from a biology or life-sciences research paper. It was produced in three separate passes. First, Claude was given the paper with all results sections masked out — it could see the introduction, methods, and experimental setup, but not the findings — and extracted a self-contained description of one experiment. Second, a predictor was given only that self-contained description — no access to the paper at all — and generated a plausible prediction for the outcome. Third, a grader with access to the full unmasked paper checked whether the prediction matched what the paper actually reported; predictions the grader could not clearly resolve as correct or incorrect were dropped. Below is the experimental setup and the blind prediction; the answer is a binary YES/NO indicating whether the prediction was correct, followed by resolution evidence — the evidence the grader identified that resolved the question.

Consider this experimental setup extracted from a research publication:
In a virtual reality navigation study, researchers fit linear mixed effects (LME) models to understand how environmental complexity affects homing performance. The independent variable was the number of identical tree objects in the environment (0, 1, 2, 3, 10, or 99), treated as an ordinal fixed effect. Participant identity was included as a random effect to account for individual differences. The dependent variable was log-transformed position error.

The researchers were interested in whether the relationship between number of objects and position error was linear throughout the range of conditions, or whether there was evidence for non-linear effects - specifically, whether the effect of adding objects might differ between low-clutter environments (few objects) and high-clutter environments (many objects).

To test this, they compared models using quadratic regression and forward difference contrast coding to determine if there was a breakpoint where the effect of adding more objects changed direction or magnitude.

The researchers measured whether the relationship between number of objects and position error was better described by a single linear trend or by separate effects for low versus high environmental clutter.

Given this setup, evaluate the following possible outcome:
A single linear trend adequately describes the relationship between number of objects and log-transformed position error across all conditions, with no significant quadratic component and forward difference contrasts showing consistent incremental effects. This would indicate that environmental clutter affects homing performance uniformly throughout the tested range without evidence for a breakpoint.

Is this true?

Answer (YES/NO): NO